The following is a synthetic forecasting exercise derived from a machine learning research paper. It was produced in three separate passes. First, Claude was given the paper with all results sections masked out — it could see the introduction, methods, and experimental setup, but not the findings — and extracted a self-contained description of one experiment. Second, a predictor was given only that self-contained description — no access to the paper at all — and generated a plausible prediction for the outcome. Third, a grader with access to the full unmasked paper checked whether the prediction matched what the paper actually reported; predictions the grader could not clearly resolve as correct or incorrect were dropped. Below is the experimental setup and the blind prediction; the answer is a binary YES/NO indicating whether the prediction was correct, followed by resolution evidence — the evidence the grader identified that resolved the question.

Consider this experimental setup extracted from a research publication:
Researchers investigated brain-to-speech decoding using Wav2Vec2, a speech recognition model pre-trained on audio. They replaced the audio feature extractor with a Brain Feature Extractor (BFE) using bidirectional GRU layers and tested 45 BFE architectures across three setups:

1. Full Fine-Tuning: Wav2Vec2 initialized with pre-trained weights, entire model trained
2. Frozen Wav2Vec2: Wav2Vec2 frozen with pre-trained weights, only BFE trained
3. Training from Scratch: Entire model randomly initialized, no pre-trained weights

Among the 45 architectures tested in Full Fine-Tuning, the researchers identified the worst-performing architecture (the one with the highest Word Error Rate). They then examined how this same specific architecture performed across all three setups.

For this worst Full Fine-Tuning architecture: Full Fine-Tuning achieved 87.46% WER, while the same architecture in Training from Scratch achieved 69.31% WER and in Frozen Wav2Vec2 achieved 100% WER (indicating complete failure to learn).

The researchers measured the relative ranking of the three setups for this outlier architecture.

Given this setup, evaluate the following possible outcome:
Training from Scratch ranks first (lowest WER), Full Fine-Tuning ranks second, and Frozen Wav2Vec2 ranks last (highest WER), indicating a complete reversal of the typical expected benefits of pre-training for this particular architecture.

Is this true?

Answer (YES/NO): YES